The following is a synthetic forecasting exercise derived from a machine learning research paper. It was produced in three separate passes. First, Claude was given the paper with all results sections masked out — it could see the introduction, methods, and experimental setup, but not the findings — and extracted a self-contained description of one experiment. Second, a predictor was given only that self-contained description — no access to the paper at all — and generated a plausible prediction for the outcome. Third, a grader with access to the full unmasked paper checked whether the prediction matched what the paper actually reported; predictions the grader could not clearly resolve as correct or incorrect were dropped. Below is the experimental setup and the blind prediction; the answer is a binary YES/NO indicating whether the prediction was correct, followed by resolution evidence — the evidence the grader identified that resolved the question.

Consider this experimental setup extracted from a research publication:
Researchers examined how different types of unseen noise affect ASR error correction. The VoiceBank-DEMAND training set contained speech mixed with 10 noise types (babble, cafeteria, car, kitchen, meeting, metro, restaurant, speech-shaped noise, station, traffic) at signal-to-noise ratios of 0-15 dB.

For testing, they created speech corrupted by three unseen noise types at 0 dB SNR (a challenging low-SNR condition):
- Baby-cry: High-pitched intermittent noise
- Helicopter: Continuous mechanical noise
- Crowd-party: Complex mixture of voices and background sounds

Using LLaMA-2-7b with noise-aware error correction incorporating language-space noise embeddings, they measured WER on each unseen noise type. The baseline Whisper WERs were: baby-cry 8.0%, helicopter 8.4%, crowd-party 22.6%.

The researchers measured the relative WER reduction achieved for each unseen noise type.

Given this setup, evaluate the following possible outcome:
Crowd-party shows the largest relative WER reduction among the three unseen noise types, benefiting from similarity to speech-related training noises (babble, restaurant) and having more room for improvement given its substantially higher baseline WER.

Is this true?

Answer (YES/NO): NO